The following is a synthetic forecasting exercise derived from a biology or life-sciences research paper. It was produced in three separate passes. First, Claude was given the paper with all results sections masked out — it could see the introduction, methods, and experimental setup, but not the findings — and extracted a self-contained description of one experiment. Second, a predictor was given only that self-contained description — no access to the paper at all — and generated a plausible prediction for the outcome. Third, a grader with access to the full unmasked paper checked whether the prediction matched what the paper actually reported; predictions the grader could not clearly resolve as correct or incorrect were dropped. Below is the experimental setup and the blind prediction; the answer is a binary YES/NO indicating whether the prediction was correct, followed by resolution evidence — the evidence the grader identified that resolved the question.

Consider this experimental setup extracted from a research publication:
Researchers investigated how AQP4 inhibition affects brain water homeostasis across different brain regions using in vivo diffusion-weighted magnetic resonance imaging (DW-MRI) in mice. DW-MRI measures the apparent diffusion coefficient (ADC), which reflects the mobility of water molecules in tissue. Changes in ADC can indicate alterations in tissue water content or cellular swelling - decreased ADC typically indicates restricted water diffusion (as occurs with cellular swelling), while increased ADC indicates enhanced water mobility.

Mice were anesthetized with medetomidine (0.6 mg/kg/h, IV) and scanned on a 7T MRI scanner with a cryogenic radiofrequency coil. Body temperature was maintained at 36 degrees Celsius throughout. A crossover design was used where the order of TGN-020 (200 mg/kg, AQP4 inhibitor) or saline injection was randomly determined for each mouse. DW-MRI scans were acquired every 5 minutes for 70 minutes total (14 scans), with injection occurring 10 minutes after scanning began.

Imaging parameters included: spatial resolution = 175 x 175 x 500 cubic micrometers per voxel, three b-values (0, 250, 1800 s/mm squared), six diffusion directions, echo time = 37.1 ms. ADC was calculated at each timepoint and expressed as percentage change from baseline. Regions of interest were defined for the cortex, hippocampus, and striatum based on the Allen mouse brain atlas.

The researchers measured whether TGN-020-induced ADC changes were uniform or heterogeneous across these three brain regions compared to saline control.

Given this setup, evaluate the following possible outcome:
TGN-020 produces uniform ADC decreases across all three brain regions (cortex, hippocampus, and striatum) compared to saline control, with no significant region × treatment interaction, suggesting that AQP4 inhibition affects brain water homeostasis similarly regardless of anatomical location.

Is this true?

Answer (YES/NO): NO